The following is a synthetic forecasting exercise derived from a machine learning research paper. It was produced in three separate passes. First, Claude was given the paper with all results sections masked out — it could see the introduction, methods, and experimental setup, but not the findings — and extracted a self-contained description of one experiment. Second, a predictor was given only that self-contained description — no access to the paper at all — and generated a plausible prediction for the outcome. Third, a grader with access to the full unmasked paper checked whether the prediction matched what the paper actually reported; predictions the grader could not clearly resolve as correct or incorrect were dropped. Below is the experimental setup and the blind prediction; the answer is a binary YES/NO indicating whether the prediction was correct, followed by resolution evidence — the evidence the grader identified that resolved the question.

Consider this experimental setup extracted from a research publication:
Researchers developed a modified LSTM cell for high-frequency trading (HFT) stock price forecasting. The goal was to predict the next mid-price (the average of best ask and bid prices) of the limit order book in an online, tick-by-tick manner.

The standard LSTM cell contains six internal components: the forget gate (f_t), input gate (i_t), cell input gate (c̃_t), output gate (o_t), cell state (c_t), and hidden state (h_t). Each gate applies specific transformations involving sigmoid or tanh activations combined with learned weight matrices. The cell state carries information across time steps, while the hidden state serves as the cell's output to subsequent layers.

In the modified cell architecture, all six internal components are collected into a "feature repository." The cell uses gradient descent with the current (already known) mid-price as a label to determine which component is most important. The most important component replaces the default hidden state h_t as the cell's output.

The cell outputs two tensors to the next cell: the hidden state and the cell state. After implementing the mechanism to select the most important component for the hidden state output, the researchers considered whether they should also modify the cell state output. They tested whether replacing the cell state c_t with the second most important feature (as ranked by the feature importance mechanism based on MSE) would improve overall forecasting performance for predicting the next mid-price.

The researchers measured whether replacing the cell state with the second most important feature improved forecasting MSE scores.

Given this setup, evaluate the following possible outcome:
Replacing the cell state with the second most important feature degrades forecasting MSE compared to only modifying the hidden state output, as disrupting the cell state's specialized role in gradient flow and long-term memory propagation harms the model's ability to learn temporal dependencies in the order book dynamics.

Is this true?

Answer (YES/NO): NO